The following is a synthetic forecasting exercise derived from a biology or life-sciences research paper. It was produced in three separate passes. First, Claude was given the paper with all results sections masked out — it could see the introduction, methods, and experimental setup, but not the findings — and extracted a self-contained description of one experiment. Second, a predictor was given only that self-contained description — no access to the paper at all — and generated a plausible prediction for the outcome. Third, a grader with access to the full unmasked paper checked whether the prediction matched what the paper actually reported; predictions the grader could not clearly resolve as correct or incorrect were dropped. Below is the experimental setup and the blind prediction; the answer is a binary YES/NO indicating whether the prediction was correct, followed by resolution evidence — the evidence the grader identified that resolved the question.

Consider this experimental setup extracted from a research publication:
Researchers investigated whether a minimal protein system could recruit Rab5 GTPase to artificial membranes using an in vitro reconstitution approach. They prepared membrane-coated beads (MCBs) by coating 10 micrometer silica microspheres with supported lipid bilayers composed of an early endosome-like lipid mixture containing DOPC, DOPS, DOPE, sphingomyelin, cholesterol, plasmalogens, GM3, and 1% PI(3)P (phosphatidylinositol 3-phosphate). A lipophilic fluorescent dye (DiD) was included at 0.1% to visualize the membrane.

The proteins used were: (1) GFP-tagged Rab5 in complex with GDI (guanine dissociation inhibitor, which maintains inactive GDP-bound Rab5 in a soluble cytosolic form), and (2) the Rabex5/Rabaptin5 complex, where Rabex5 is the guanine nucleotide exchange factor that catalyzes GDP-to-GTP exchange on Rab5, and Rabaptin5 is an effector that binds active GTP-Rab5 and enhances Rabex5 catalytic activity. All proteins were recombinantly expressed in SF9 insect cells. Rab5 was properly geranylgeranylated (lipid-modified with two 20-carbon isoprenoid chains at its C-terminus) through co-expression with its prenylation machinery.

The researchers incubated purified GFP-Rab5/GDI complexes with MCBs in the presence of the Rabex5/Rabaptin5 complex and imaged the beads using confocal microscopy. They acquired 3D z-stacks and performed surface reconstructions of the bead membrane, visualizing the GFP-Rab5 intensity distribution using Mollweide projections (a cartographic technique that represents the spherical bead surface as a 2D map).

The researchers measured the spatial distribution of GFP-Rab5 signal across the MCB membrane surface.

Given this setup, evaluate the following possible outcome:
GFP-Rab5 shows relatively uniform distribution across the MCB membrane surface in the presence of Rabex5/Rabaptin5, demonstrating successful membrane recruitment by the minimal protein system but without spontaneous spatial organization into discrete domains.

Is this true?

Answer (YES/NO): NO